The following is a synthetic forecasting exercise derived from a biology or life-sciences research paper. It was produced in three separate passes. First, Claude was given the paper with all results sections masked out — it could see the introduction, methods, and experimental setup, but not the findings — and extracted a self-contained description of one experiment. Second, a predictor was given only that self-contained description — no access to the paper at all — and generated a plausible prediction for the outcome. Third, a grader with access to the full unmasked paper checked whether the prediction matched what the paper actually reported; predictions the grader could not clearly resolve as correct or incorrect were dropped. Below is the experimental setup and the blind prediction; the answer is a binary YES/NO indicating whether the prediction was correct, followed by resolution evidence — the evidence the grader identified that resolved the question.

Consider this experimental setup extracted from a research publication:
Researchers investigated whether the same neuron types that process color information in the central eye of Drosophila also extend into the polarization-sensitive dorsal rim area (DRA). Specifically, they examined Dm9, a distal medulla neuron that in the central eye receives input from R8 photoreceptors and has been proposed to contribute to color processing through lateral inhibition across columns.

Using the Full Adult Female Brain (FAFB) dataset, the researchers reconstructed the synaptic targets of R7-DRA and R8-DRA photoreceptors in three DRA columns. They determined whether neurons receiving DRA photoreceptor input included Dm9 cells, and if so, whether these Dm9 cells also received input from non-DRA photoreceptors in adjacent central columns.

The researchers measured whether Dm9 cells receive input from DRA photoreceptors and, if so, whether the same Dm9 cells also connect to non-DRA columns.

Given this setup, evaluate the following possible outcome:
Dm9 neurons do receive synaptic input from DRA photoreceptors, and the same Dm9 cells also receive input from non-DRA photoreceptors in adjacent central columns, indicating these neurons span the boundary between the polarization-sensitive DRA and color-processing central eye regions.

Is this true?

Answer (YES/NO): YES